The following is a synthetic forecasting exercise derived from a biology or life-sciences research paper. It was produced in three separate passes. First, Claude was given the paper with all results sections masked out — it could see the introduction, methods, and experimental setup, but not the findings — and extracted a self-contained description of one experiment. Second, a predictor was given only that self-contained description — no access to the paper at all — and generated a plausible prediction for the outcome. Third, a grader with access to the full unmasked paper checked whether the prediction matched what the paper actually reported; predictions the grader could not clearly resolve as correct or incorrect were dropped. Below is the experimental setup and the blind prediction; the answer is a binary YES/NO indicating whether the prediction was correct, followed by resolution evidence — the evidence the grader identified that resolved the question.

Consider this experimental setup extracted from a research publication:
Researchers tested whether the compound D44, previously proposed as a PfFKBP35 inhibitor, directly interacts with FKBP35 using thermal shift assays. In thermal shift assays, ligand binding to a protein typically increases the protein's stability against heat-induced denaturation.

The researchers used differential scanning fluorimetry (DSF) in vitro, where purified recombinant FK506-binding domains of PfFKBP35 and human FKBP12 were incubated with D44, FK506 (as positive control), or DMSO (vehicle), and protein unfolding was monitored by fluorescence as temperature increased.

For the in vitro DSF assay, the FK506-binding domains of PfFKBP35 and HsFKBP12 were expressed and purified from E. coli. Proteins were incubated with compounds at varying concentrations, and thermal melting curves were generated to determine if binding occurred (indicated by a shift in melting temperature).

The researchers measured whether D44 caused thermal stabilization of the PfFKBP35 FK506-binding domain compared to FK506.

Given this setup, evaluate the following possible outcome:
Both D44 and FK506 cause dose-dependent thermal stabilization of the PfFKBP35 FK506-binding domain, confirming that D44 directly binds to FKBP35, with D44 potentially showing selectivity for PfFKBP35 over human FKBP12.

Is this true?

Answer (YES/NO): NO